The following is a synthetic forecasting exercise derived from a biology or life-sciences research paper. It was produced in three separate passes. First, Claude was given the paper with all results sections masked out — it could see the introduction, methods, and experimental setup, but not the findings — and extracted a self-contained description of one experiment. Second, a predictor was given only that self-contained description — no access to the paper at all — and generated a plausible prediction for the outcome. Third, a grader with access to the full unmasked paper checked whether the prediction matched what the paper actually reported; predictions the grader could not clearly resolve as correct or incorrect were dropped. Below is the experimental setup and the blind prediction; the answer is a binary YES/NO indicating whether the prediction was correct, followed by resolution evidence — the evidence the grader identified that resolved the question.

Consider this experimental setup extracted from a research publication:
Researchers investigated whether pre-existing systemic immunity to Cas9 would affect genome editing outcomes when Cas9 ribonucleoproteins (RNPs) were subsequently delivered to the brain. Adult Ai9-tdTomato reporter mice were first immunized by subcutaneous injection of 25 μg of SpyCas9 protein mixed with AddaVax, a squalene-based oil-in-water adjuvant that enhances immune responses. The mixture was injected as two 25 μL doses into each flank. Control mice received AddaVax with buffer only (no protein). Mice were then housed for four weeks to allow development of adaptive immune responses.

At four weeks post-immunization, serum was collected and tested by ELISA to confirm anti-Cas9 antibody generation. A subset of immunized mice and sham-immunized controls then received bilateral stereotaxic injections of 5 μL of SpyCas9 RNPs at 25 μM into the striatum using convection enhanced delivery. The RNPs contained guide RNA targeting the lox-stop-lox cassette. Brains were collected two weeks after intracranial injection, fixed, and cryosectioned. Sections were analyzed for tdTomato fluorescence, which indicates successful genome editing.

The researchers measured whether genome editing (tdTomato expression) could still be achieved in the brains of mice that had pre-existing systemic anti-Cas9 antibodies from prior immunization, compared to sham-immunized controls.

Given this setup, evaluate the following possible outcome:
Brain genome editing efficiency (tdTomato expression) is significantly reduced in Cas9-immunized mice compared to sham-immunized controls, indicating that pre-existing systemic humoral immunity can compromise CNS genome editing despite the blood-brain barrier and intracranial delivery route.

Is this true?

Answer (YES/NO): NO